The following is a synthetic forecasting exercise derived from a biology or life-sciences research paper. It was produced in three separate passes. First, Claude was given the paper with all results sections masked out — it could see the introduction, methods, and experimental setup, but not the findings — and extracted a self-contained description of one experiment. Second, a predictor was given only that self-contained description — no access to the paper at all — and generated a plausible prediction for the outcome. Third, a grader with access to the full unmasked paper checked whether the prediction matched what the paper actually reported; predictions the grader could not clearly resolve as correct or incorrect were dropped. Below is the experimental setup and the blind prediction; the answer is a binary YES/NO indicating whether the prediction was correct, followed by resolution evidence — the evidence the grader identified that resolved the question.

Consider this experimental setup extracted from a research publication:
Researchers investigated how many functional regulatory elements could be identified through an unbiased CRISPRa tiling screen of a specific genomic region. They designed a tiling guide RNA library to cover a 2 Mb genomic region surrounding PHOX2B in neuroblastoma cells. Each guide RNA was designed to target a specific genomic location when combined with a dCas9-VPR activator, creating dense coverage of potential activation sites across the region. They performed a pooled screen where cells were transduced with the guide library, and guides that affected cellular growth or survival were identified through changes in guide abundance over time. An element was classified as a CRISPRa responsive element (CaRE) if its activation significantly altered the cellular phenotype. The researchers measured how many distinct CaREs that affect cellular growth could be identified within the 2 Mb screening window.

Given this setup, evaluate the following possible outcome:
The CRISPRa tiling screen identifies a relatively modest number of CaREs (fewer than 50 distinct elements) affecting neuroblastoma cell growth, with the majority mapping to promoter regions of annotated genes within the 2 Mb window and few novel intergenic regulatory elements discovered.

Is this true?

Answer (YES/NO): NO